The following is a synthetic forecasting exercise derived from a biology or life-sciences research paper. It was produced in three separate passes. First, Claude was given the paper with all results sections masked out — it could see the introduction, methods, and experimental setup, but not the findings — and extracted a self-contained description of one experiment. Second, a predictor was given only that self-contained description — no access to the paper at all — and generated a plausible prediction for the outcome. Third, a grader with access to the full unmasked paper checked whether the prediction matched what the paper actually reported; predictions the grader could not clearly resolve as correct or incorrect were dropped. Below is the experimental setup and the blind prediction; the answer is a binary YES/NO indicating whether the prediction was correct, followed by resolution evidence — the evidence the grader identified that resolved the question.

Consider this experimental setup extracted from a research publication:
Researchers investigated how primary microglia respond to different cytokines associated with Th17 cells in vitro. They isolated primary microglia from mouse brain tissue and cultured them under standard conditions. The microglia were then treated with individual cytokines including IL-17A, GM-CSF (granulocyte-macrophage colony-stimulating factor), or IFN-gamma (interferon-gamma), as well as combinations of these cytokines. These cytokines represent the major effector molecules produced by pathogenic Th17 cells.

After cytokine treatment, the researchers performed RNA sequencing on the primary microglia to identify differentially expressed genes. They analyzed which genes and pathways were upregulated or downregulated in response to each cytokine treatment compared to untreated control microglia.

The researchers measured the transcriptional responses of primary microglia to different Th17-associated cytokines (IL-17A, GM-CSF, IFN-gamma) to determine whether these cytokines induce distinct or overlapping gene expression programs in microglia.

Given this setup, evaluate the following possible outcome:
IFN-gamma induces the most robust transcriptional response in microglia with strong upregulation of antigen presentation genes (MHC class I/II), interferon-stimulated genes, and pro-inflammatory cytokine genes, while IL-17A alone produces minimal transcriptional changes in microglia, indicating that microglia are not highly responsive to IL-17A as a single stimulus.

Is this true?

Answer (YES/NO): NO